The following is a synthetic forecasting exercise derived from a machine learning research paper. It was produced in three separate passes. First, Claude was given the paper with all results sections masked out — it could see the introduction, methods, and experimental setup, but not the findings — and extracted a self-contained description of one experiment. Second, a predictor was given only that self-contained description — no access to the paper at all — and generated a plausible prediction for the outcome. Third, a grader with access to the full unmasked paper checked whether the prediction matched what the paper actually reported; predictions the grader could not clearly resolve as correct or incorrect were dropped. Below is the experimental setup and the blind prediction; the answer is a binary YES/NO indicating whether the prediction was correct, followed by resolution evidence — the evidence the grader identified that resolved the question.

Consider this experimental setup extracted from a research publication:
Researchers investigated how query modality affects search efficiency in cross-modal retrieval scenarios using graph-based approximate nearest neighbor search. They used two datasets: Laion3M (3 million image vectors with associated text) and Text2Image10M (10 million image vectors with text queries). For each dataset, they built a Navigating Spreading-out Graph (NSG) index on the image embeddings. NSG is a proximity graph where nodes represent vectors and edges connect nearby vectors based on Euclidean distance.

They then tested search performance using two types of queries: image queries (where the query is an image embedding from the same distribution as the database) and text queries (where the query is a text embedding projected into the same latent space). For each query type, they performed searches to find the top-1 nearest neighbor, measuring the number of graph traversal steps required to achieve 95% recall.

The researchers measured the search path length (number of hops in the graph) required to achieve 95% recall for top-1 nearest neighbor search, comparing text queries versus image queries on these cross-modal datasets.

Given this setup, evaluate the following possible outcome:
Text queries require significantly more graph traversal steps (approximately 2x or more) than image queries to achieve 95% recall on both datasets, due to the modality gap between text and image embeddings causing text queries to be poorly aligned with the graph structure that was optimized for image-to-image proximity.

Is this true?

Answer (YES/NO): YES